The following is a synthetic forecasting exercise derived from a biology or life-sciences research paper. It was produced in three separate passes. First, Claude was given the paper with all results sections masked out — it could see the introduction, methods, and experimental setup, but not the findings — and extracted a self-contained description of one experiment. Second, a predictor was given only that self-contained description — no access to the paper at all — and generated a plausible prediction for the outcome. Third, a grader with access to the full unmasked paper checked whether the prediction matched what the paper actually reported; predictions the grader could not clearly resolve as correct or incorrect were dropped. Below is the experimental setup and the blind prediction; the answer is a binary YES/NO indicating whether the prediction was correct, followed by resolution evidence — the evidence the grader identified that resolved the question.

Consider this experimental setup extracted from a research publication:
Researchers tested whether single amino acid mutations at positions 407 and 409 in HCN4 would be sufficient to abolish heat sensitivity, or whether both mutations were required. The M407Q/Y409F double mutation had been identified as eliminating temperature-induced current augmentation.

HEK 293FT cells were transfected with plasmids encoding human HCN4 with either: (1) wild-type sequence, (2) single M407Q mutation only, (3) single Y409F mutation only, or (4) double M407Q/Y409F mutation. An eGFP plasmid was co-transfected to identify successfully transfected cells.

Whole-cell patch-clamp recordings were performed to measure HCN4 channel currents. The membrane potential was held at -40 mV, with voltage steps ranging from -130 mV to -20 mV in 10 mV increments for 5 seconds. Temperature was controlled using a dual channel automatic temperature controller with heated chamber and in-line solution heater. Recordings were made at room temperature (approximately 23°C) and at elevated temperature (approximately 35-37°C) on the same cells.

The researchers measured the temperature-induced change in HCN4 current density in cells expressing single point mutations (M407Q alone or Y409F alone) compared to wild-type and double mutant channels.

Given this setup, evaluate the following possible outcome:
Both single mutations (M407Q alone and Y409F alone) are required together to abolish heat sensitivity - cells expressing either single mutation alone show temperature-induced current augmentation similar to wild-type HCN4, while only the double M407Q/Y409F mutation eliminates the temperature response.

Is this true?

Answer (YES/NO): YES